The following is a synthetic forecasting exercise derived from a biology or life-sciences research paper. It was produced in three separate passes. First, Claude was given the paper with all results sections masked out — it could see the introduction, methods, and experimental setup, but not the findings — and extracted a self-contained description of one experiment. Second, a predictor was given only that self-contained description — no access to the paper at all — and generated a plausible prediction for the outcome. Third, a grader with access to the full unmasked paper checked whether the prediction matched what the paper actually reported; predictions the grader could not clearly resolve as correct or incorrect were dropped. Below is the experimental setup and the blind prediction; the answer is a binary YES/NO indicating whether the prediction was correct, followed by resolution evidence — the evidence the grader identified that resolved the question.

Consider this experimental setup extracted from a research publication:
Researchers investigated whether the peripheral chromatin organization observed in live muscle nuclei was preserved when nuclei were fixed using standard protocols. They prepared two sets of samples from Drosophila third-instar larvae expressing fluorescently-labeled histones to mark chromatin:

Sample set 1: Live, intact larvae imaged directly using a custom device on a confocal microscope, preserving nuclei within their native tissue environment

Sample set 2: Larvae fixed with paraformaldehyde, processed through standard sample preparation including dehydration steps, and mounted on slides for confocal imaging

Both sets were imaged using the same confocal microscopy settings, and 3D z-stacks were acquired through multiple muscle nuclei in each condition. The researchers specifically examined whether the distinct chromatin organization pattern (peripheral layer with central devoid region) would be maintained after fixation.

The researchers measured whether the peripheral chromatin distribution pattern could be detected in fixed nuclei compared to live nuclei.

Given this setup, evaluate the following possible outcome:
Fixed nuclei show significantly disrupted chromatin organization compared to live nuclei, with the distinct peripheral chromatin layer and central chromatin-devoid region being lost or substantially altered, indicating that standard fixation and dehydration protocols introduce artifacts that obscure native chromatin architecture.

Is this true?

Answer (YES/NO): YES